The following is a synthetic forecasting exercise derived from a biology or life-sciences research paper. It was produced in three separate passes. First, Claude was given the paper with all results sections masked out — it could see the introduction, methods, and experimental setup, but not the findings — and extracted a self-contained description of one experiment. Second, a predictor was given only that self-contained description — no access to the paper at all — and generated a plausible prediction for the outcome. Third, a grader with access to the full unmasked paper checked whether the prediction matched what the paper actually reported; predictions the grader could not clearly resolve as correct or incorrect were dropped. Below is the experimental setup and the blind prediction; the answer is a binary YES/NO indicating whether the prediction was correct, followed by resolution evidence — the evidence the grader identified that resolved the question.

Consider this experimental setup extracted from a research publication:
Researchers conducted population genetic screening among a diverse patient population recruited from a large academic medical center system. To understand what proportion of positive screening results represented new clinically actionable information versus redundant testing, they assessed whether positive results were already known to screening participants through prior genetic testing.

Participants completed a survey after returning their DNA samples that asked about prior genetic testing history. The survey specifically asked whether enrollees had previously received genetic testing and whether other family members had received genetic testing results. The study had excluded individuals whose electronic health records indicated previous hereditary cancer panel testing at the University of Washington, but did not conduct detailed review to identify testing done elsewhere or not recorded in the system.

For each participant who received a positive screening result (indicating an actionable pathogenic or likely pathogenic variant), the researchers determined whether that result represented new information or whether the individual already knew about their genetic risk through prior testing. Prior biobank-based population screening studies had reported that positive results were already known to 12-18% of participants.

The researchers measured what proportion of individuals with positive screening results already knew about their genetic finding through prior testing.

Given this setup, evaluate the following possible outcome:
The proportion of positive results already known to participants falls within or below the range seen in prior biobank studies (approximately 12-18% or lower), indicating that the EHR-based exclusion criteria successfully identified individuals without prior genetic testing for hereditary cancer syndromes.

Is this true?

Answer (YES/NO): NO